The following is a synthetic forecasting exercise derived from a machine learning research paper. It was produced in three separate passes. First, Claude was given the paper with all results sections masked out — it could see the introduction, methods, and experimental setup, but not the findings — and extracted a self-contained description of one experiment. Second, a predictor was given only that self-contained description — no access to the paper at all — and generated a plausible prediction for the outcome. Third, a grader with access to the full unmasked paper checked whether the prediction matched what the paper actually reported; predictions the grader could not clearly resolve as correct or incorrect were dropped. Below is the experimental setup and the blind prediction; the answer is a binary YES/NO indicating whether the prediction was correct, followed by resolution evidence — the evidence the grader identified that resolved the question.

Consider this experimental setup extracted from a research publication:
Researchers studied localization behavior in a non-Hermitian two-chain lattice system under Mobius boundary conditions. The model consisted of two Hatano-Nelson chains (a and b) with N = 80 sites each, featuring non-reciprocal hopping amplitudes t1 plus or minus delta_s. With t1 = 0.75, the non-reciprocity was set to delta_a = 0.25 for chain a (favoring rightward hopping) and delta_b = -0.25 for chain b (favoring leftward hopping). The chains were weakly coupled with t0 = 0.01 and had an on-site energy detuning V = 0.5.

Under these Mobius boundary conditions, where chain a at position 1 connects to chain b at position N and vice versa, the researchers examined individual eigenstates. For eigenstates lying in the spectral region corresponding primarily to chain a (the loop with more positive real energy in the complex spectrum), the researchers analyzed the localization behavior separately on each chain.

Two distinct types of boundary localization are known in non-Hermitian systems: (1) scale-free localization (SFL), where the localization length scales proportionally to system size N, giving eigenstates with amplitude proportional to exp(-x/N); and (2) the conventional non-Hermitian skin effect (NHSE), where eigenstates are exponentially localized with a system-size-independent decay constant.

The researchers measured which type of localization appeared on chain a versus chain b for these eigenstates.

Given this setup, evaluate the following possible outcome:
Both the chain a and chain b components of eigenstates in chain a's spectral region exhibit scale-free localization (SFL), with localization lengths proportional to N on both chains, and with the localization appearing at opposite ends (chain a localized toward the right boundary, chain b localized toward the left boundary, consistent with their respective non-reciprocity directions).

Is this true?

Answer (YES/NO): NO